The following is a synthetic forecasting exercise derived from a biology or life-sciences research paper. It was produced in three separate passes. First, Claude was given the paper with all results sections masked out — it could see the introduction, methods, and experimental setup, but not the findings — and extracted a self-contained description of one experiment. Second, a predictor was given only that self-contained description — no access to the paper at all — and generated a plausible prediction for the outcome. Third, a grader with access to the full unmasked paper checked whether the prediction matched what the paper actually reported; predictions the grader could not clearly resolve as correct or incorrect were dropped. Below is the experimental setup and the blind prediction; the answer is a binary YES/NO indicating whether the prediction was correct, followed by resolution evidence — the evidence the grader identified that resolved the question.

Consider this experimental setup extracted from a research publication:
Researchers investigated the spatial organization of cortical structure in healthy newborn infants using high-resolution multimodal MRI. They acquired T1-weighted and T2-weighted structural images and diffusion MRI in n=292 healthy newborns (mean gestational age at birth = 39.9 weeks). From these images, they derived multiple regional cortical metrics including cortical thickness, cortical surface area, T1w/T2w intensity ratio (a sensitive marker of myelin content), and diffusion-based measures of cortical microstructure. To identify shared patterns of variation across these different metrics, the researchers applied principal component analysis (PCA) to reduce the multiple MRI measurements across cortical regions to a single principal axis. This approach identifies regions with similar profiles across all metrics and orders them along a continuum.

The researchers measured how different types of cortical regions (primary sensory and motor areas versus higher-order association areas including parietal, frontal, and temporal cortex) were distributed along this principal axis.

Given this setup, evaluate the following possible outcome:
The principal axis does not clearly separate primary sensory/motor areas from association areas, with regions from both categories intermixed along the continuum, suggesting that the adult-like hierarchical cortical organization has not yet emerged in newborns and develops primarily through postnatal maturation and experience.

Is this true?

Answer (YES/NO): NO